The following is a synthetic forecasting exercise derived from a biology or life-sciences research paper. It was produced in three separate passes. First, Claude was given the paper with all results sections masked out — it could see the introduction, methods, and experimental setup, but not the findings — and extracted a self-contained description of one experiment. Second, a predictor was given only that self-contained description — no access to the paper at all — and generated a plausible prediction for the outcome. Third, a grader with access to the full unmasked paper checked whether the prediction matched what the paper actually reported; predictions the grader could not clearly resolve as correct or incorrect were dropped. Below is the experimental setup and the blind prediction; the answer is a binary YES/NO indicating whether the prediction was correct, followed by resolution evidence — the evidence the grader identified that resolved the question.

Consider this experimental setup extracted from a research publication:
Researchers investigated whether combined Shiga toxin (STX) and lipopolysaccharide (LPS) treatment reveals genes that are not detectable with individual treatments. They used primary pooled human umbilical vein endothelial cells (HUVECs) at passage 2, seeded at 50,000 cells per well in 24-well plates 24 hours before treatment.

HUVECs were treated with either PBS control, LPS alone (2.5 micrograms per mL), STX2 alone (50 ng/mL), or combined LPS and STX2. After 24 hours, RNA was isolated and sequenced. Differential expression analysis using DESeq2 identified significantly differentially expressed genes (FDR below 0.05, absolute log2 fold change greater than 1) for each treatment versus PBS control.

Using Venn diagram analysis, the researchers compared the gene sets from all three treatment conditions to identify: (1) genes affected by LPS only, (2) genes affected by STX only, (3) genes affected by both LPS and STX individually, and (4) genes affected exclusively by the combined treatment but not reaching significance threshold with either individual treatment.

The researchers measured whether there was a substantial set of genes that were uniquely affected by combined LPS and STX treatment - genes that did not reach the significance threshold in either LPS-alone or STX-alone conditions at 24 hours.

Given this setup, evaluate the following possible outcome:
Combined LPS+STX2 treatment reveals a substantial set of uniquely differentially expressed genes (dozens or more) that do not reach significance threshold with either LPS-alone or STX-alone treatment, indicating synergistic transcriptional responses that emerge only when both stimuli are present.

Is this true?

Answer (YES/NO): YES